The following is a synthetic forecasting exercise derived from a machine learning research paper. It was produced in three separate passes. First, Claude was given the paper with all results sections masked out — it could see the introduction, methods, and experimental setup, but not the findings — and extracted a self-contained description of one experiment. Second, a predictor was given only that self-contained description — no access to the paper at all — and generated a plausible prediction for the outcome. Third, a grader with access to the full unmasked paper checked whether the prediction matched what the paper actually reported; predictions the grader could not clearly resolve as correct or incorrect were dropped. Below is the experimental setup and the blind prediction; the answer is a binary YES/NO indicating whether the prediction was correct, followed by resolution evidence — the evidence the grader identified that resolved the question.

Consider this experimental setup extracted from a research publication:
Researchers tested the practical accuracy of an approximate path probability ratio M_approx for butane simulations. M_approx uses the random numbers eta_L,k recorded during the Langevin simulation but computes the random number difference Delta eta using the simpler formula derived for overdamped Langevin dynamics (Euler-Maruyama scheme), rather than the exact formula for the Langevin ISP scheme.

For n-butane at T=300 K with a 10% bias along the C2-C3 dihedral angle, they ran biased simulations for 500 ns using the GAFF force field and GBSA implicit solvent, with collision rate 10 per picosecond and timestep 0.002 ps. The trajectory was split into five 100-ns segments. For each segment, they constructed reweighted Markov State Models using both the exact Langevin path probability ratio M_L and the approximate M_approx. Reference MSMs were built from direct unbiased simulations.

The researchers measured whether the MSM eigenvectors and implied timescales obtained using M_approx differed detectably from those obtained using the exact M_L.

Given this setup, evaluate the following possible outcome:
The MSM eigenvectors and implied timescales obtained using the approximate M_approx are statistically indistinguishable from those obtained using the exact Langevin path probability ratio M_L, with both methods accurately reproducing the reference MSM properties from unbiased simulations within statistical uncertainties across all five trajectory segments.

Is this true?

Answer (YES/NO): YES